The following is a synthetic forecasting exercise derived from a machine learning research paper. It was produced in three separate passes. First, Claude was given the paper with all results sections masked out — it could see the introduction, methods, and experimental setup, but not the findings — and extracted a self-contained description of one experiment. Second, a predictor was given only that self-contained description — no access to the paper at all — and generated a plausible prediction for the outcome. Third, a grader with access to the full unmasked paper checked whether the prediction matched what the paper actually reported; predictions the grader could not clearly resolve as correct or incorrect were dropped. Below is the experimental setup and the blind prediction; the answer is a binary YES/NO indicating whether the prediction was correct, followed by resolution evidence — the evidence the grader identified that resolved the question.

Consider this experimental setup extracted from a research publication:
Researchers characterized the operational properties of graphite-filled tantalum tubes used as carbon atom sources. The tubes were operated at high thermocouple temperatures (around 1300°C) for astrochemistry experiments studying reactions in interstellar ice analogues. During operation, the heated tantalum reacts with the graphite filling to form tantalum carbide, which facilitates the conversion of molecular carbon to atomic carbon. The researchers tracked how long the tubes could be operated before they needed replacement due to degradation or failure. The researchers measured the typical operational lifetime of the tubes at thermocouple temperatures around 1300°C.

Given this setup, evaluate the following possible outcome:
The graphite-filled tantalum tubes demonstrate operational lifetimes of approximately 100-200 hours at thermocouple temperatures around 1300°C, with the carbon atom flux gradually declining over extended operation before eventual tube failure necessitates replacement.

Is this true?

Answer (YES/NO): NO